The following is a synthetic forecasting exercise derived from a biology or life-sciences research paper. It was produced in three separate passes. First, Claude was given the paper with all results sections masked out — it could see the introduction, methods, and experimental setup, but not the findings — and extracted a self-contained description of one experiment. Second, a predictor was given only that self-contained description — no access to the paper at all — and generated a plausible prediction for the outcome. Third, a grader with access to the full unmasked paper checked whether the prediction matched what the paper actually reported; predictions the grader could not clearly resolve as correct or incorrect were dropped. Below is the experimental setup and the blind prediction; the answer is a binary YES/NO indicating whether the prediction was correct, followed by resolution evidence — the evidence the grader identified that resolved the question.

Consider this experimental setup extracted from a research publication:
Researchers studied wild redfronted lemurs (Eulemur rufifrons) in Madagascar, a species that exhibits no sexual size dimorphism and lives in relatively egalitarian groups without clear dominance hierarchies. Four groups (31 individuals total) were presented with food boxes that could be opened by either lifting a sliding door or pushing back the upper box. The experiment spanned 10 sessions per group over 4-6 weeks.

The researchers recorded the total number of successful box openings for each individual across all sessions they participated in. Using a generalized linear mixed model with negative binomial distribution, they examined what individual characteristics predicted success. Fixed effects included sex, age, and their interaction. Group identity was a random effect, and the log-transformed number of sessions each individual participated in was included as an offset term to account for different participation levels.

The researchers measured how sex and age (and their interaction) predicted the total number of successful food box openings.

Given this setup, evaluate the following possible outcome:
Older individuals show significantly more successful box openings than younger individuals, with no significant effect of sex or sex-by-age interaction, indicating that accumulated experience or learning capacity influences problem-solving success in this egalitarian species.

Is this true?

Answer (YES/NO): NO